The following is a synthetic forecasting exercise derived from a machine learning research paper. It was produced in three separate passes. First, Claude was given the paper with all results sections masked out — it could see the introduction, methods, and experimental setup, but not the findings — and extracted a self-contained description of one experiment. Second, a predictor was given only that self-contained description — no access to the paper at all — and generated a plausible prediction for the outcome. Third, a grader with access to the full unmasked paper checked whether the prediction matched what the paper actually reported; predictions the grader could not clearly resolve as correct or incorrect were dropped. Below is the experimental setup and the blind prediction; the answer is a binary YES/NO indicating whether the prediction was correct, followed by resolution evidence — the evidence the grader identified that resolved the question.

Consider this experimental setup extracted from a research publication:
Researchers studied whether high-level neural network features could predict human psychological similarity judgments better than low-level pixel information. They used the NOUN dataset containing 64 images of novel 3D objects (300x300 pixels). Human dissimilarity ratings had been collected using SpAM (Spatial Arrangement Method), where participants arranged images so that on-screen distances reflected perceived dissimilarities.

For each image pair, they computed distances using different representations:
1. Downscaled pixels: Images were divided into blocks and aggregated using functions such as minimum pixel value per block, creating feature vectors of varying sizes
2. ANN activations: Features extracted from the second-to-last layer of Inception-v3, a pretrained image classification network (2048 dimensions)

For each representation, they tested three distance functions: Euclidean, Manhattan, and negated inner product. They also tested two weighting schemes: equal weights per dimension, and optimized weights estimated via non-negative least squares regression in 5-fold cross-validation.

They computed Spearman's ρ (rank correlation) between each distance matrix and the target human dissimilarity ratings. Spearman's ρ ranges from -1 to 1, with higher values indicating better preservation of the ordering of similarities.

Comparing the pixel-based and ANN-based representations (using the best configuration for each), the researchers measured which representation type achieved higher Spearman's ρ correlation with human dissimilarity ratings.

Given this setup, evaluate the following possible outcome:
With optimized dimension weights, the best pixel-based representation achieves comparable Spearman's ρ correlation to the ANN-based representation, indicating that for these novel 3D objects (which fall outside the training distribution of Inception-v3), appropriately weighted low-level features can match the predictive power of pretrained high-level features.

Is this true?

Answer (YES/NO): NO